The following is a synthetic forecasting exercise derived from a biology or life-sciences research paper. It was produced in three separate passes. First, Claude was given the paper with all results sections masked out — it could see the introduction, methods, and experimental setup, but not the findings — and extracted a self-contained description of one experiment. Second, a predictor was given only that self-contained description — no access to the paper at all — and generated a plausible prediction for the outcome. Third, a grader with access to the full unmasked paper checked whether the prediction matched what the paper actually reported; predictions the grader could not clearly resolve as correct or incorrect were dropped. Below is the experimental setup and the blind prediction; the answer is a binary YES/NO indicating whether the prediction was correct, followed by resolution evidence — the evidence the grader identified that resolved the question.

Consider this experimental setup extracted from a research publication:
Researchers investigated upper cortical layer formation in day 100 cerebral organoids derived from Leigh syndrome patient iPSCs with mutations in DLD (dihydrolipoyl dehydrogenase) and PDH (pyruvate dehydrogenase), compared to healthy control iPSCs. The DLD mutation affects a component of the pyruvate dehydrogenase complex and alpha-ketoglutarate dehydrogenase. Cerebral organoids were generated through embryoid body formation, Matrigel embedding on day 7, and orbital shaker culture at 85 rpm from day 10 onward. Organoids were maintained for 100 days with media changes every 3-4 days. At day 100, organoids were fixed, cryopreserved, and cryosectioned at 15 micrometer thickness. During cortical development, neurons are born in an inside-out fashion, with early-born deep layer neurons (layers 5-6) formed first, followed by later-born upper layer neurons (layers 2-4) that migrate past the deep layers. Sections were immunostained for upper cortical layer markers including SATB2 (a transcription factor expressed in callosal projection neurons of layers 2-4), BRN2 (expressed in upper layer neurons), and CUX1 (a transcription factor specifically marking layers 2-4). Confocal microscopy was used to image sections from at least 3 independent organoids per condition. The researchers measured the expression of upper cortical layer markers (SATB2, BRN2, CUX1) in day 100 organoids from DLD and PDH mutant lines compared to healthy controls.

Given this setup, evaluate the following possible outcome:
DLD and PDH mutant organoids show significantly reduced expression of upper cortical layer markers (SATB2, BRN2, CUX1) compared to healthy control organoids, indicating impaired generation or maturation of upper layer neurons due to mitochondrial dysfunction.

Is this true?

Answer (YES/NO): YES